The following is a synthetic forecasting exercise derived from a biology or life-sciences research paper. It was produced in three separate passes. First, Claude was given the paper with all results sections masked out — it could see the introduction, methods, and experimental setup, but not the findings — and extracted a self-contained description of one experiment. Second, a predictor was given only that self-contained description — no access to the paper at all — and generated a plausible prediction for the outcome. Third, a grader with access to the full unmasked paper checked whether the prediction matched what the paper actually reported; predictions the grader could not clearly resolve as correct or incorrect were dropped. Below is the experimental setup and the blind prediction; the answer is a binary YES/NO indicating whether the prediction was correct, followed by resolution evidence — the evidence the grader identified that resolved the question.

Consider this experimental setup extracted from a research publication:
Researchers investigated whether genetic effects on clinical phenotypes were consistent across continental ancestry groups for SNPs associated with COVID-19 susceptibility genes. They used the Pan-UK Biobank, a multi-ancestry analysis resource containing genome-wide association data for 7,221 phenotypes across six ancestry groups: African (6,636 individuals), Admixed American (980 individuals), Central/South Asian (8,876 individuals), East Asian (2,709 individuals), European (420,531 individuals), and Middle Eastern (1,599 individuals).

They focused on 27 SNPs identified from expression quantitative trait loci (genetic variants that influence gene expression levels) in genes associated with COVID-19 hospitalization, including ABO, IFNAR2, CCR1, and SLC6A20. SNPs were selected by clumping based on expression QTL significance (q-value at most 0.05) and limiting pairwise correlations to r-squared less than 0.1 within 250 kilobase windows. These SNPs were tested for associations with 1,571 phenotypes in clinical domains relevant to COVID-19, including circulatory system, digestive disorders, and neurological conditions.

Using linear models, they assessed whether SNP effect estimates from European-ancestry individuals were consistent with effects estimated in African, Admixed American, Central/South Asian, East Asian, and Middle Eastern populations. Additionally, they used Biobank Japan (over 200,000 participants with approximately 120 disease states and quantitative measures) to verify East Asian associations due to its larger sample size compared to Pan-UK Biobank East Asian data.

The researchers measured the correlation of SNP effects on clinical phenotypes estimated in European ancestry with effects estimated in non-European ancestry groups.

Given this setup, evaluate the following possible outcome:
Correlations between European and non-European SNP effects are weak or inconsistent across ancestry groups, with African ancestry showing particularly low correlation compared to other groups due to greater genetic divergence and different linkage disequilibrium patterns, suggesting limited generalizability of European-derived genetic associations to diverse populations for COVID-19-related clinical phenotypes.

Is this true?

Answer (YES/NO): NO